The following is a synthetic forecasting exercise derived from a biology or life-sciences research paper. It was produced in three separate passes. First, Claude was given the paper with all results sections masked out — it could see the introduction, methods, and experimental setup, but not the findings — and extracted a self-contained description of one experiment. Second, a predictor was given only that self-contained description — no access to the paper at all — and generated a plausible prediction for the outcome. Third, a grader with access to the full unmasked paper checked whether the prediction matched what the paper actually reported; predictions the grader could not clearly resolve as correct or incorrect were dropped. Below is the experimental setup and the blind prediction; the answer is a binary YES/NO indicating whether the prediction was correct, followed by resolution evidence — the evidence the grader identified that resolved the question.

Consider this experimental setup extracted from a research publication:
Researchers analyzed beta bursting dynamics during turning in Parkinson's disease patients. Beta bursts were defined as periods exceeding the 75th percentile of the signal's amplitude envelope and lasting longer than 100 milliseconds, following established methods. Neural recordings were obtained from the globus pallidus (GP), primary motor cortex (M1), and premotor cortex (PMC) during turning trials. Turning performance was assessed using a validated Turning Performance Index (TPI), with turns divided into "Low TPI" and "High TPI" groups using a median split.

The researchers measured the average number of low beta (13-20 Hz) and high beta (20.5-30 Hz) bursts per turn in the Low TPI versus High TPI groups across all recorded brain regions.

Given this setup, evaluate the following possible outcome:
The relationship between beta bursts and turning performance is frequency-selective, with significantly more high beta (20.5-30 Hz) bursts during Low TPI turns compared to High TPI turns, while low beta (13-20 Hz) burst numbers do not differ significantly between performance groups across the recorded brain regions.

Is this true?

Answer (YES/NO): NO